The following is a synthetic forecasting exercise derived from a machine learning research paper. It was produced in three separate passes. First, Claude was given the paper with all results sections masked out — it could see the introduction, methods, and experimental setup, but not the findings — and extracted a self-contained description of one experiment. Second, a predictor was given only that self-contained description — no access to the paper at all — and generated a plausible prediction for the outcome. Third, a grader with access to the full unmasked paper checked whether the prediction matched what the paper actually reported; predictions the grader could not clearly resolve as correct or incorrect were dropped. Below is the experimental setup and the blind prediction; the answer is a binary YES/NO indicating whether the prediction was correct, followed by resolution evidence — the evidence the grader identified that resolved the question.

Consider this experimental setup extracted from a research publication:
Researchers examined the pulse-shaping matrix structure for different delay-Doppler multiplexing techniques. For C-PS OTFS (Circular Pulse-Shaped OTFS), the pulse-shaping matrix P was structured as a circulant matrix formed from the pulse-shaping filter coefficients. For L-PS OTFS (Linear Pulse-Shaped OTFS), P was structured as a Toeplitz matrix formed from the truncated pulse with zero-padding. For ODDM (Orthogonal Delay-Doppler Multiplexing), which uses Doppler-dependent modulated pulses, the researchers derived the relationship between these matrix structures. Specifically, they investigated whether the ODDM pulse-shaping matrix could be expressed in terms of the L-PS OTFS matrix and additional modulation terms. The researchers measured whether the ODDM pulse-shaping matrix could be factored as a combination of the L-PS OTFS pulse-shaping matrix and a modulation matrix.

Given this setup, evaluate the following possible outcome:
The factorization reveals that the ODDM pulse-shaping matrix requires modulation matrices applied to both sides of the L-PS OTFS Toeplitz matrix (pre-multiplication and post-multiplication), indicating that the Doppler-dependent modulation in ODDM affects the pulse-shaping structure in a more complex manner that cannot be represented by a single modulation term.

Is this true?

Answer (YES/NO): NO